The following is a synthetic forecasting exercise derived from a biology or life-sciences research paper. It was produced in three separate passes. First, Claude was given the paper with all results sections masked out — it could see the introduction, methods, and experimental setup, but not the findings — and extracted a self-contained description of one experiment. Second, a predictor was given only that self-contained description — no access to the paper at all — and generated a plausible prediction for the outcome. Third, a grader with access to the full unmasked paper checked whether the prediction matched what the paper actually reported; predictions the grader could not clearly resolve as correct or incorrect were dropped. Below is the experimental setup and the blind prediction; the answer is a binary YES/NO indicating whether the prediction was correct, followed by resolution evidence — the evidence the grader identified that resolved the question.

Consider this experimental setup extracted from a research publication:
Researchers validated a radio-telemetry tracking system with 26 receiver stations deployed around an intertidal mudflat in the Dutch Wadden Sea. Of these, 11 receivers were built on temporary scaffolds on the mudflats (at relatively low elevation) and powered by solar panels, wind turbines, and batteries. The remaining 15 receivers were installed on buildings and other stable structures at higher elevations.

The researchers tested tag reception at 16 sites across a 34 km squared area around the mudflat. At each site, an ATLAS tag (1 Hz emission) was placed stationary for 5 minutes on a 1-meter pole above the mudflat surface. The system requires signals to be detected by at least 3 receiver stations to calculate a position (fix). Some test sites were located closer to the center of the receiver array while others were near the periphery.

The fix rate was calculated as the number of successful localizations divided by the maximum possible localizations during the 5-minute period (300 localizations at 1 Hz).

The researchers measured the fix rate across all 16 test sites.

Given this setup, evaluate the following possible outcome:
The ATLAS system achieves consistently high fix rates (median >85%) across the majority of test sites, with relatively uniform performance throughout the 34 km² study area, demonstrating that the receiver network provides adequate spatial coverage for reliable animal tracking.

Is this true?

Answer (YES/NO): YES